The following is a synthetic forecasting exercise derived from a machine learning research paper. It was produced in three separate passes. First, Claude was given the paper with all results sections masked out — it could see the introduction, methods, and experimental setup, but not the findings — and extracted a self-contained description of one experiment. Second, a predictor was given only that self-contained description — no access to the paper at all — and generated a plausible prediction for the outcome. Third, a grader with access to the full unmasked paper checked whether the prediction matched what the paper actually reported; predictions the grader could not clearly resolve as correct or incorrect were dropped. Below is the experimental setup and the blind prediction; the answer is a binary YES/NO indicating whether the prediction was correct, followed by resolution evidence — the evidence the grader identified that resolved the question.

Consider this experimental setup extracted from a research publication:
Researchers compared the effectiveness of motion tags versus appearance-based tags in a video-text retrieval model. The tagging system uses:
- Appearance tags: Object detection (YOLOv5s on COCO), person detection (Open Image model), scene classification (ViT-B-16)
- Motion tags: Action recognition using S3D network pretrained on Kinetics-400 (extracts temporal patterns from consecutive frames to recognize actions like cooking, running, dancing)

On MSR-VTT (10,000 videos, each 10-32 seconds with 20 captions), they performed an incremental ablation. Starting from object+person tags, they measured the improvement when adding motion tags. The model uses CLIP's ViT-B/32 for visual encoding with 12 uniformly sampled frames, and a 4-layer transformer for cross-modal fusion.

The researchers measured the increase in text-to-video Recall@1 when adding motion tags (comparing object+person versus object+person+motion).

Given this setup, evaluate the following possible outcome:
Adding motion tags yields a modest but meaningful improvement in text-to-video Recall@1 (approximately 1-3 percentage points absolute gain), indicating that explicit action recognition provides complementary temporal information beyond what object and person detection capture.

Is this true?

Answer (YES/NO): NO